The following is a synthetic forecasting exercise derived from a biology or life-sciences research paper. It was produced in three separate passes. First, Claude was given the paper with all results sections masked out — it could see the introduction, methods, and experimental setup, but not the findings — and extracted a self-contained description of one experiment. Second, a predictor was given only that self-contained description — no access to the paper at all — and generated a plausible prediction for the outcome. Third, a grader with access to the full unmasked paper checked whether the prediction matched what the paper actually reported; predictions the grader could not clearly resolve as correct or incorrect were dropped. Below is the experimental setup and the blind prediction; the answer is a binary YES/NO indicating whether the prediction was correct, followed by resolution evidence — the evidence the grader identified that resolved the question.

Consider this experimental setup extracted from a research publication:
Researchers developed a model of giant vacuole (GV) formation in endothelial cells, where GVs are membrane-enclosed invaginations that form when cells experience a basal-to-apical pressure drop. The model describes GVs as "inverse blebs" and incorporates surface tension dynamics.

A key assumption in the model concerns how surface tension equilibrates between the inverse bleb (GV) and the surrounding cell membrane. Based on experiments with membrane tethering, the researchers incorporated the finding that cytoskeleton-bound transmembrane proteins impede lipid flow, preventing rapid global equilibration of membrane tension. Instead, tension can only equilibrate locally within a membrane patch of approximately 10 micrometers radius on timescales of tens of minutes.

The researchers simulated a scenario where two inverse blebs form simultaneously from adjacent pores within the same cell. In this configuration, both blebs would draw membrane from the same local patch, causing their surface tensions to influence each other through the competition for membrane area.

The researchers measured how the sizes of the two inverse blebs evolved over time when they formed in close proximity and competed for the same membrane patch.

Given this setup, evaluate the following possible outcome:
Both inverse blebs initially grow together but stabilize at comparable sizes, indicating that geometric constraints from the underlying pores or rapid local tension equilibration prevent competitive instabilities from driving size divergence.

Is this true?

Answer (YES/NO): NO